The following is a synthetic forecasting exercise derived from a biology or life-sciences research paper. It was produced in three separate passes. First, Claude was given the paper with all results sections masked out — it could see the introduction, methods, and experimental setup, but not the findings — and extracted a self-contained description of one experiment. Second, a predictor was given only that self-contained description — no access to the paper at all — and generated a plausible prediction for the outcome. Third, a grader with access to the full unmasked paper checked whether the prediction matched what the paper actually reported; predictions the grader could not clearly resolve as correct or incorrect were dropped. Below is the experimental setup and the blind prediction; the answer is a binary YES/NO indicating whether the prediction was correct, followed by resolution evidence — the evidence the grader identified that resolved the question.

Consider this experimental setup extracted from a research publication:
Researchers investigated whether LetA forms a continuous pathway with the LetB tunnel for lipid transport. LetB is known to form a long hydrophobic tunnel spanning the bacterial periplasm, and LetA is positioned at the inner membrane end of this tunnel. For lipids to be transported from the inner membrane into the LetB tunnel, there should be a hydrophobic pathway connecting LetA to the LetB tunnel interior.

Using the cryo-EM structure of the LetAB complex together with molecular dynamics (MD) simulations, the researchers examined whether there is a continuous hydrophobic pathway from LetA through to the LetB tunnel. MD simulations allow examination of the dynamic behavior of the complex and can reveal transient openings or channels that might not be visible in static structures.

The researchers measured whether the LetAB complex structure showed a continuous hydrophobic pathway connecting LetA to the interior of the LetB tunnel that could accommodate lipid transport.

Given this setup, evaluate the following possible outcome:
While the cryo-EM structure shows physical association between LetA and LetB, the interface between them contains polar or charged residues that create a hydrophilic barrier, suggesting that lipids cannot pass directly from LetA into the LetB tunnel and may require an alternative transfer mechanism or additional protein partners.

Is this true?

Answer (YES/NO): NO